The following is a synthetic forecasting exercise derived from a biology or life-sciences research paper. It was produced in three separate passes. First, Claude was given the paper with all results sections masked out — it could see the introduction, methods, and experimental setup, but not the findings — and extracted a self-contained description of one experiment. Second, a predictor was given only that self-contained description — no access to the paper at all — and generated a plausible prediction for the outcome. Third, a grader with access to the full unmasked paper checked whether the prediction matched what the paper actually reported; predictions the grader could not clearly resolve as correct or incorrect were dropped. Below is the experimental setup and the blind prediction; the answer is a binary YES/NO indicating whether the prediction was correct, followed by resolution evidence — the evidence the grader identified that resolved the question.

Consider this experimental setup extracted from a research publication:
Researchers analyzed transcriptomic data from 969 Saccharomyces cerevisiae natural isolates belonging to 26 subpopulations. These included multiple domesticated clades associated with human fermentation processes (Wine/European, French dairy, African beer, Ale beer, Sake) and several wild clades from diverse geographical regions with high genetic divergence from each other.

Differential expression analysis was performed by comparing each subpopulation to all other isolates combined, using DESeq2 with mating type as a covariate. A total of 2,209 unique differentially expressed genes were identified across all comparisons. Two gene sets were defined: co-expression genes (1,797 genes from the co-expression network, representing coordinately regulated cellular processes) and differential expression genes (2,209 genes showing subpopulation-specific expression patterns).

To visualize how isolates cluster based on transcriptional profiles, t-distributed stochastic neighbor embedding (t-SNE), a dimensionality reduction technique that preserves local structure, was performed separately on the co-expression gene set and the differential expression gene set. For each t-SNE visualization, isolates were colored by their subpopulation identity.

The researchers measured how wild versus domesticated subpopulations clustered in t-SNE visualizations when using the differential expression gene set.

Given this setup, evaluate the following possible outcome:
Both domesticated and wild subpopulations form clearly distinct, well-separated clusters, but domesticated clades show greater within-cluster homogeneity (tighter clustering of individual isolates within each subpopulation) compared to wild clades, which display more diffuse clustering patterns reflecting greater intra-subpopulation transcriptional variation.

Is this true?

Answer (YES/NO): NO